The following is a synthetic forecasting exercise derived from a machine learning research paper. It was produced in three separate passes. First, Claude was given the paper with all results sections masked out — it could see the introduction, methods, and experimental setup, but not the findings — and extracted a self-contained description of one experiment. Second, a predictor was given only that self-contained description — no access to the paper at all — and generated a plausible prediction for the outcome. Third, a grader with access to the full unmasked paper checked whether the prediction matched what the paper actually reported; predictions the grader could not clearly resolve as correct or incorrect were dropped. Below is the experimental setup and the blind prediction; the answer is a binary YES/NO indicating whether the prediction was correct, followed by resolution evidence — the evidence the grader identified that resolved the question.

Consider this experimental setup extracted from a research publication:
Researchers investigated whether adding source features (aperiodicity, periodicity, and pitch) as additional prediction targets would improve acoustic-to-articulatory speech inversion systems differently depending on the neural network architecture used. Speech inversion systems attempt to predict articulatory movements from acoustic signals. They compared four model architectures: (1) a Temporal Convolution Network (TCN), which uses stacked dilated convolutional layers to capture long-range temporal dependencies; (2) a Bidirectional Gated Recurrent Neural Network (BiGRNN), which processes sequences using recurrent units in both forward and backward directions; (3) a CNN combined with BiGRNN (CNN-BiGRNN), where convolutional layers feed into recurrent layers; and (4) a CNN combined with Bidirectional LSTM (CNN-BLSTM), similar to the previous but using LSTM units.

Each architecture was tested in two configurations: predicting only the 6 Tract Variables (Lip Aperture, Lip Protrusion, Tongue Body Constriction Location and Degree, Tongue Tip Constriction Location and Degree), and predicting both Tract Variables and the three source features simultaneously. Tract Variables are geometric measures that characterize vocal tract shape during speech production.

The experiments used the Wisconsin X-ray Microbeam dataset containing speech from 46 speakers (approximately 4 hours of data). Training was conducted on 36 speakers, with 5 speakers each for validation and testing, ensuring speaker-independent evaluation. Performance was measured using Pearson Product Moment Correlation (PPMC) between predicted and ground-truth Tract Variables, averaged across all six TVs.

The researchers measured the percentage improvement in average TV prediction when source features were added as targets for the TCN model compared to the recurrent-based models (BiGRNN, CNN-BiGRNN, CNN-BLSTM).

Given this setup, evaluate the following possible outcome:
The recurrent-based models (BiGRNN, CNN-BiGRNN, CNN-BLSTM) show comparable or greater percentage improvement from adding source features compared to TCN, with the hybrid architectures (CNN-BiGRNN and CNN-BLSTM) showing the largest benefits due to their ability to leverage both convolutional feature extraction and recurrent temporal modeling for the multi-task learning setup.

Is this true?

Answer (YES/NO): NO